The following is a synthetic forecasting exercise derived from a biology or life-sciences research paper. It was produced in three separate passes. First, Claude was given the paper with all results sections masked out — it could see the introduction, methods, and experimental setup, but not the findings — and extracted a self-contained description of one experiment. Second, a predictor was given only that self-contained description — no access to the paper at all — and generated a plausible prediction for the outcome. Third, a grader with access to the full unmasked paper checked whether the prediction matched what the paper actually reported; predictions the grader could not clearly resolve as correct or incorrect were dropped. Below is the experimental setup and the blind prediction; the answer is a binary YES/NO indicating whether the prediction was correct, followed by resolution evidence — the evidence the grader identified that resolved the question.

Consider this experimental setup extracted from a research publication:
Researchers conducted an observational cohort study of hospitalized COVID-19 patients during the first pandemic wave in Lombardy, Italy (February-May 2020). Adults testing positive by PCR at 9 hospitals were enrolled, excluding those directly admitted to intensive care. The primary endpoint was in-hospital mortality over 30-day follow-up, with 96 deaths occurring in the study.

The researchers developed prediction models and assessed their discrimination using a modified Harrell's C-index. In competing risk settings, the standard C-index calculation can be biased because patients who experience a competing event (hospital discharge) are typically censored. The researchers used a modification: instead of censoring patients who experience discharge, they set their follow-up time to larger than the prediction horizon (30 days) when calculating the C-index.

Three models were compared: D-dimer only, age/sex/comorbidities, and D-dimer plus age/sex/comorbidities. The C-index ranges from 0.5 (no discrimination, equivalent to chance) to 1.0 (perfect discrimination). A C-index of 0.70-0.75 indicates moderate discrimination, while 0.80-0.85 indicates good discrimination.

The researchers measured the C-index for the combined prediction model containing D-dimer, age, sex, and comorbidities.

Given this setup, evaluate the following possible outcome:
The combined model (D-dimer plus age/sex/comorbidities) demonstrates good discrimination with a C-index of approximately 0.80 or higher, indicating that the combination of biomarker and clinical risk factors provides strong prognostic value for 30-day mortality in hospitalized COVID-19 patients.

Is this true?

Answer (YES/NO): YES